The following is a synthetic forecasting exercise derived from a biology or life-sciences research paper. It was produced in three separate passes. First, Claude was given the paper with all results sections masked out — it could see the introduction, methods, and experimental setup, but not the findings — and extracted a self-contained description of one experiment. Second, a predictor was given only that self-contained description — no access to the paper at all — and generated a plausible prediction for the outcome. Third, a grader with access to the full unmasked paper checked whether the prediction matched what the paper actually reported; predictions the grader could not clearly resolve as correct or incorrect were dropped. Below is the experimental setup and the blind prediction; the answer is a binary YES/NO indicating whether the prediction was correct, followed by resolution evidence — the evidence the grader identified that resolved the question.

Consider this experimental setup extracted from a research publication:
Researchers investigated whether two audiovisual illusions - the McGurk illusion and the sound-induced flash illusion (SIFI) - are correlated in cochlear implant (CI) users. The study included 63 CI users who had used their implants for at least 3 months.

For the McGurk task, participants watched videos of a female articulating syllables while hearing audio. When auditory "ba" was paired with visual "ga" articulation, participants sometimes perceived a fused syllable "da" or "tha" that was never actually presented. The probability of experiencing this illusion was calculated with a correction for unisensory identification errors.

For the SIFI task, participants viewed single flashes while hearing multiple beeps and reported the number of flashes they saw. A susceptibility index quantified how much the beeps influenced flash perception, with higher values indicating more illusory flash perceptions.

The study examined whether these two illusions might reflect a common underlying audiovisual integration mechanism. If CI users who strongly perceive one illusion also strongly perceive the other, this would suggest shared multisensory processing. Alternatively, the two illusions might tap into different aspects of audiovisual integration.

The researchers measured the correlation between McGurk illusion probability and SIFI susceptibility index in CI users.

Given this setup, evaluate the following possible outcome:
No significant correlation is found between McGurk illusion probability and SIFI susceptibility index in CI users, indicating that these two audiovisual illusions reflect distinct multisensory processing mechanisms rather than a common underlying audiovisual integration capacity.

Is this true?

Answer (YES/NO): YES